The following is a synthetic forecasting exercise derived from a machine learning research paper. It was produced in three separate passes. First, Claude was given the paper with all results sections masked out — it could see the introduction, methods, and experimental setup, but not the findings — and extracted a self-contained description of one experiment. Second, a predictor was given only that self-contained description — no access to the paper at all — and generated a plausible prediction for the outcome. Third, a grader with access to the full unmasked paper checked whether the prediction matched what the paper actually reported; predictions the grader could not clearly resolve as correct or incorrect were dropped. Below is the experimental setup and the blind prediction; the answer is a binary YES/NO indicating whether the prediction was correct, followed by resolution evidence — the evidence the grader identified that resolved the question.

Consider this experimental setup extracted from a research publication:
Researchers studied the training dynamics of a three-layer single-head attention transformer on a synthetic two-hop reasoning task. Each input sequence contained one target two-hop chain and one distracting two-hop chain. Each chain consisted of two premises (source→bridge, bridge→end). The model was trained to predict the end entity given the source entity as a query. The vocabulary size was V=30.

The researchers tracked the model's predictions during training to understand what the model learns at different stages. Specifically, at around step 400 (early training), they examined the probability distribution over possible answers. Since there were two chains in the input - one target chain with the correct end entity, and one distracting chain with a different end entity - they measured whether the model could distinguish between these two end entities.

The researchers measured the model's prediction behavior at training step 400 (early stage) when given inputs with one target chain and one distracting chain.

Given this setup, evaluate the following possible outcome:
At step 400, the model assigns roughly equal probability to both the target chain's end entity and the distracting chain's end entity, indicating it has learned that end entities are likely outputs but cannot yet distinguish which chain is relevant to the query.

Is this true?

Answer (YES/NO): YES